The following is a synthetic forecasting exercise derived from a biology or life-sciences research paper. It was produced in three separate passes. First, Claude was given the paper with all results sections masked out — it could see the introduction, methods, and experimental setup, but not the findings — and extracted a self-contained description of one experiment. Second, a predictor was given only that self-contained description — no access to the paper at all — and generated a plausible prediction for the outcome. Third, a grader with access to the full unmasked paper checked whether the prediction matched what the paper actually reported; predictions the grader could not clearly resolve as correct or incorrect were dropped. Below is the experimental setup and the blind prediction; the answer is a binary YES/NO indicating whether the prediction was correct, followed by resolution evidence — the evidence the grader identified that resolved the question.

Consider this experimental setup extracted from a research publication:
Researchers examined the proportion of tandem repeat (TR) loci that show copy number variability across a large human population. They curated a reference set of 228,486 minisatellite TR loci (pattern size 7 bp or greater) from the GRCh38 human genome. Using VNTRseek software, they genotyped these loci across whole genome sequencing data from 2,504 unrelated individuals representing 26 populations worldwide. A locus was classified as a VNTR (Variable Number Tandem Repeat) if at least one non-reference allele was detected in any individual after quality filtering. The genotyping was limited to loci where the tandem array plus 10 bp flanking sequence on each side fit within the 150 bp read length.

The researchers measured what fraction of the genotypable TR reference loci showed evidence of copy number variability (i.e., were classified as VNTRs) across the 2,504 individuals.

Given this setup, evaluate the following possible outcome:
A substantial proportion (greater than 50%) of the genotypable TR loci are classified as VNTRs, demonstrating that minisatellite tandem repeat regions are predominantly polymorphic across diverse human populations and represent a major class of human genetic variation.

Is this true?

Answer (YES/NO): NO